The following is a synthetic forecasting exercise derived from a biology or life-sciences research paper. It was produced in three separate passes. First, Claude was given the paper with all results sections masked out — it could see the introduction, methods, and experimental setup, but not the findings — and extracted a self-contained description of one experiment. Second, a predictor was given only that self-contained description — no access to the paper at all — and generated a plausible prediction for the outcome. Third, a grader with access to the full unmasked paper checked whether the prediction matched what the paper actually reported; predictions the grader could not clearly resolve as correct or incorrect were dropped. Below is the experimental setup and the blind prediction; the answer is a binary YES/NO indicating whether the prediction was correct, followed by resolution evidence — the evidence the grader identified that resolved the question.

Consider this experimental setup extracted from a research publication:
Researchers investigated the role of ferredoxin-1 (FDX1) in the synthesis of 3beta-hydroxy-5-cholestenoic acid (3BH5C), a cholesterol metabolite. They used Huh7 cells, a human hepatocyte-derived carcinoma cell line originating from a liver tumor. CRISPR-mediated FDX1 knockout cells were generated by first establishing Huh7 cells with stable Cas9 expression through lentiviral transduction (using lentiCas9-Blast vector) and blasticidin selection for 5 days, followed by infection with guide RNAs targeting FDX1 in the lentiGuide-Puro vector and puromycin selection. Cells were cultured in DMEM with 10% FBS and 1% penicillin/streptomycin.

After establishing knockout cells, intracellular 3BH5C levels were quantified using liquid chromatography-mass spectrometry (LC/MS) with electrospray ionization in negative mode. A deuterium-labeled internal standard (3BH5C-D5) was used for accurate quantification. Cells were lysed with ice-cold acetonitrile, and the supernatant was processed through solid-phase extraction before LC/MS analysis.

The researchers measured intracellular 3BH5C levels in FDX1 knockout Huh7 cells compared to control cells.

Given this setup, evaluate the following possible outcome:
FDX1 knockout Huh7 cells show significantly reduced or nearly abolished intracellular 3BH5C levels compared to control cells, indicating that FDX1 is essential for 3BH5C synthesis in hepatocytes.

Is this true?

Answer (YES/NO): YES